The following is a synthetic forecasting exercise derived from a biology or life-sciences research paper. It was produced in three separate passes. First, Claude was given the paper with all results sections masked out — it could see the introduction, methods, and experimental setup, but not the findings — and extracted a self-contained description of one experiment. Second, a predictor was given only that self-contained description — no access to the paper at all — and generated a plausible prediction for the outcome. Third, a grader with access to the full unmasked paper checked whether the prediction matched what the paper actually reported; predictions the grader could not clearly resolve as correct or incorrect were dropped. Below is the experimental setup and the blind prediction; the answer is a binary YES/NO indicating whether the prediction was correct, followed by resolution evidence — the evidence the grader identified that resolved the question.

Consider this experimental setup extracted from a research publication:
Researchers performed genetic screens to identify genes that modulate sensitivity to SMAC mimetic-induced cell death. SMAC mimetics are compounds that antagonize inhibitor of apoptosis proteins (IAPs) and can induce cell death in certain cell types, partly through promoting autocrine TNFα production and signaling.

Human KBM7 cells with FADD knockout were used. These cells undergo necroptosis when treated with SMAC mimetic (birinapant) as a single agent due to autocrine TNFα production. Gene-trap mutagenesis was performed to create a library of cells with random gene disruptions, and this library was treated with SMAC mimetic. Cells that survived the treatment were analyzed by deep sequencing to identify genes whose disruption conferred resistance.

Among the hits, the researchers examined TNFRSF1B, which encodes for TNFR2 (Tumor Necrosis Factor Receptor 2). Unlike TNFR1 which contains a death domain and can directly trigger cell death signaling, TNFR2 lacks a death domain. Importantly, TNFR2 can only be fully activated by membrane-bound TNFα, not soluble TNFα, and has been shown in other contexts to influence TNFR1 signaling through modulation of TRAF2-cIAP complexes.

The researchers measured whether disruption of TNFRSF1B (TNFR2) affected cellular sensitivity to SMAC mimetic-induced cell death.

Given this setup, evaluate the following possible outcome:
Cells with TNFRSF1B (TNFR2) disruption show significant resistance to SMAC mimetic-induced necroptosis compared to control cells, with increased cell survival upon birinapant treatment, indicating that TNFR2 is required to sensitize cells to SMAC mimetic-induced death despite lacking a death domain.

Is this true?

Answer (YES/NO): YES